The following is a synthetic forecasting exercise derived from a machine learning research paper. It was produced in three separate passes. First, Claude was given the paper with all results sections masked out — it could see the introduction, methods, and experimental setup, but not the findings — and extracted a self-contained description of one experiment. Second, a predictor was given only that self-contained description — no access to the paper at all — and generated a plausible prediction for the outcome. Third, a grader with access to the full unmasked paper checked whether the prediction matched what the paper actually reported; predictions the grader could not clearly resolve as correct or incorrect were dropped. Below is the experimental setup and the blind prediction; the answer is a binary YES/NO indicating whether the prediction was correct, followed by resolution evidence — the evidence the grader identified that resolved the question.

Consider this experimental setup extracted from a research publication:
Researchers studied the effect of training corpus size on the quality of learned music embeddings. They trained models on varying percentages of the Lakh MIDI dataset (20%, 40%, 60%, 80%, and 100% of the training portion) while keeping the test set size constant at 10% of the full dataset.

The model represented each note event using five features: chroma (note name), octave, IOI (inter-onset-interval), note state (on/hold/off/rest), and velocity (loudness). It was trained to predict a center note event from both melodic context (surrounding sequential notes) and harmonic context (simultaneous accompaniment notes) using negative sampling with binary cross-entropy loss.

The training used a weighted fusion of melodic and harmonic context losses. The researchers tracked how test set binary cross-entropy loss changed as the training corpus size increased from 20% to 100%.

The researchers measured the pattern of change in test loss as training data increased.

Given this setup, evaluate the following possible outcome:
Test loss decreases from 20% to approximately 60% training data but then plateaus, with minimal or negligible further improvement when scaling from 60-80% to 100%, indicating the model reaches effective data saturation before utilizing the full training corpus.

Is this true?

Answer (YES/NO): NO